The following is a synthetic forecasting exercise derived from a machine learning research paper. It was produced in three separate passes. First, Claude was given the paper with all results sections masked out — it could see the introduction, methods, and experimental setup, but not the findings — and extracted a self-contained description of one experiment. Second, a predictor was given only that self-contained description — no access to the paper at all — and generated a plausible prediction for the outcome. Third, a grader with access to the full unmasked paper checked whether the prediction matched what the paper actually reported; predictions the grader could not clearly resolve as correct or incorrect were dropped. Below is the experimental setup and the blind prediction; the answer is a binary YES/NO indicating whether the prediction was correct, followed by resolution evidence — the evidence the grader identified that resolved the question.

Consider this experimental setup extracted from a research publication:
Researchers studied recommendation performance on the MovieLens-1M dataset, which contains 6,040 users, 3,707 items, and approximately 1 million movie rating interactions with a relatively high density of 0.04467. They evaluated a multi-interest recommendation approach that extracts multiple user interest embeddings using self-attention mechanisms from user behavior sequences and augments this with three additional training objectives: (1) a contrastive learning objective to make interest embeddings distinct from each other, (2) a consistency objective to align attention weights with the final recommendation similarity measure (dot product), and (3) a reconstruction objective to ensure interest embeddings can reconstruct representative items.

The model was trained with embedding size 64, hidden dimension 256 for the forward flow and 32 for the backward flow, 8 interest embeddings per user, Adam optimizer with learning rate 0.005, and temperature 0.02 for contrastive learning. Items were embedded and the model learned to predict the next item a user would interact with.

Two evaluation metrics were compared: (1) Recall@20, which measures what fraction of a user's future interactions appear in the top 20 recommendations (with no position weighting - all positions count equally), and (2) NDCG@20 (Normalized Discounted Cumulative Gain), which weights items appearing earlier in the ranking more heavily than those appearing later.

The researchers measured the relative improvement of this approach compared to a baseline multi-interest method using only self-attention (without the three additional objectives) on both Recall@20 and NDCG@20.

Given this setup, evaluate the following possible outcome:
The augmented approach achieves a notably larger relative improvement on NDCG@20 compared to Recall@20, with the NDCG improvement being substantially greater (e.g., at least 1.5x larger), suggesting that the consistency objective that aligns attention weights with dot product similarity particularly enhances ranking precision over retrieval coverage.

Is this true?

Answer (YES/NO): NO